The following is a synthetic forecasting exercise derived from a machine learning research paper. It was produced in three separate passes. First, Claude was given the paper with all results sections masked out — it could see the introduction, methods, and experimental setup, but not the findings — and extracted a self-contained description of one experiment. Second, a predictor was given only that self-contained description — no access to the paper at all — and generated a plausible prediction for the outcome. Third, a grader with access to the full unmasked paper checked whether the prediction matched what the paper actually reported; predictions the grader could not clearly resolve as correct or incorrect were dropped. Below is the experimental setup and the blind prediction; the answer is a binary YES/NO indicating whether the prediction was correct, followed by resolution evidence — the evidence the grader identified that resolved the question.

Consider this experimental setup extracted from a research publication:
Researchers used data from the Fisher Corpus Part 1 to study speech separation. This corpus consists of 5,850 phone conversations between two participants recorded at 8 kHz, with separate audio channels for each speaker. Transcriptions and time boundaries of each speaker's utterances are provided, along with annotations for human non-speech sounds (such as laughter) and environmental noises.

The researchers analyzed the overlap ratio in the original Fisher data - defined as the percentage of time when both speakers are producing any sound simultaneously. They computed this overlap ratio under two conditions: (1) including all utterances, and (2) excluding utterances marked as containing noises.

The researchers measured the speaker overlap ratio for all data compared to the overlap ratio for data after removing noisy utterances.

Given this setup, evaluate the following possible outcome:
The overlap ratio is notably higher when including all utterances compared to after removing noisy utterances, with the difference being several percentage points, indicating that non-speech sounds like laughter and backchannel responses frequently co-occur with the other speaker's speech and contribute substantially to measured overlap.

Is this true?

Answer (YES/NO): YES